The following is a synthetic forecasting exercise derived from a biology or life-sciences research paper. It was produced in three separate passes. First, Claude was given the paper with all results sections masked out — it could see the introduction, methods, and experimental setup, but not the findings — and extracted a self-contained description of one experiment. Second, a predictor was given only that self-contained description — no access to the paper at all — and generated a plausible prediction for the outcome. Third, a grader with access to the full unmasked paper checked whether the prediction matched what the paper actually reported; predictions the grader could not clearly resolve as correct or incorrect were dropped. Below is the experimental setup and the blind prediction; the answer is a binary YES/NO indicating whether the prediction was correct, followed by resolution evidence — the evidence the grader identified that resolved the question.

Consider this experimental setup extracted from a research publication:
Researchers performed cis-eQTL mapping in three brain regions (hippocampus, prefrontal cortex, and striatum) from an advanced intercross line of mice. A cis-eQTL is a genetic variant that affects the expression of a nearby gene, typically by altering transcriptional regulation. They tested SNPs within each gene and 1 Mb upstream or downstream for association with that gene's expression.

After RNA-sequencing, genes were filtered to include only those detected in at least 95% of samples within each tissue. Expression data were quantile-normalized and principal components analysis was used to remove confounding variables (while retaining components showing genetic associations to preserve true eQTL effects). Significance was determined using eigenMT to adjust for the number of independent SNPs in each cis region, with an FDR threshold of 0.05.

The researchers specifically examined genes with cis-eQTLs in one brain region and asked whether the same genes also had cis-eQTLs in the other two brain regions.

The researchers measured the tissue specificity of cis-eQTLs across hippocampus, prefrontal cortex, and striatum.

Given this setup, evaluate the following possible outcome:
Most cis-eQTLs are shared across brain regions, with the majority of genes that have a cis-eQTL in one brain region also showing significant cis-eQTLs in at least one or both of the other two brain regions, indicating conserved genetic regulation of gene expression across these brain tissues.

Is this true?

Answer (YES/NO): YES